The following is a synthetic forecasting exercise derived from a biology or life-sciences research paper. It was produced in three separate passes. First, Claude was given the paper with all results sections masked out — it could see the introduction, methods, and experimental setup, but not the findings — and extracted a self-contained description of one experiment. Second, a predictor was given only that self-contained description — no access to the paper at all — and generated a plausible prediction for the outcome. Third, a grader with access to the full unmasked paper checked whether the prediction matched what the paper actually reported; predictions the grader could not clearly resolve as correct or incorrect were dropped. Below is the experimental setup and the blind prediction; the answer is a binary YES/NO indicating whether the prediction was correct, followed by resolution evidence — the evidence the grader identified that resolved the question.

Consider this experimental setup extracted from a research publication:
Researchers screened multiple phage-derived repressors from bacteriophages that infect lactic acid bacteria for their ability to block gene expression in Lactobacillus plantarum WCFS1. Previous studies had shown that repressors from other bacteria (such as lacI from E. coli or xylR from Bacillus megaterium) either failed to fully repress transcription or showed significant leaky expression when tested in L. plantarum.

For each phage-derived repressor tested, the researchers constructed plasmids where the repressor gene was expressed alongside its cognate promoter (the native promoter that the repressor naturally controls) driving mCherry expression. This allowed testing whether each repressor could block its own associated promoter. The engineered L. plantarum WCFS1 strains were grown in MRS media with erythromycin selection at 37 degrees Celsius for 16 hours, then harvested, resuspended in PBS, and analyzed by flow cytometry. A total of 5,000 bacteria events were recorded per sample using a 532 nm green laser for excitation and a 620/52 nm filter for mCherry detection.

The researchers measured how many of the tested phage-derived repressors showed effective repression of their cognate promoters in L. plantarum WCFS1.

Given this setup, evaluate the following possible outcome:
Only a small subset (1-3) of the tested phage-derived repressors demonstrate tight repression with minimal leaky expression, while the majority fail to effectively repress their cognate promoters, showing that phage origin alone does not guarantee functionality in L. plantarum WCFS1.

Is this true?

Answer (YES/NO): YES